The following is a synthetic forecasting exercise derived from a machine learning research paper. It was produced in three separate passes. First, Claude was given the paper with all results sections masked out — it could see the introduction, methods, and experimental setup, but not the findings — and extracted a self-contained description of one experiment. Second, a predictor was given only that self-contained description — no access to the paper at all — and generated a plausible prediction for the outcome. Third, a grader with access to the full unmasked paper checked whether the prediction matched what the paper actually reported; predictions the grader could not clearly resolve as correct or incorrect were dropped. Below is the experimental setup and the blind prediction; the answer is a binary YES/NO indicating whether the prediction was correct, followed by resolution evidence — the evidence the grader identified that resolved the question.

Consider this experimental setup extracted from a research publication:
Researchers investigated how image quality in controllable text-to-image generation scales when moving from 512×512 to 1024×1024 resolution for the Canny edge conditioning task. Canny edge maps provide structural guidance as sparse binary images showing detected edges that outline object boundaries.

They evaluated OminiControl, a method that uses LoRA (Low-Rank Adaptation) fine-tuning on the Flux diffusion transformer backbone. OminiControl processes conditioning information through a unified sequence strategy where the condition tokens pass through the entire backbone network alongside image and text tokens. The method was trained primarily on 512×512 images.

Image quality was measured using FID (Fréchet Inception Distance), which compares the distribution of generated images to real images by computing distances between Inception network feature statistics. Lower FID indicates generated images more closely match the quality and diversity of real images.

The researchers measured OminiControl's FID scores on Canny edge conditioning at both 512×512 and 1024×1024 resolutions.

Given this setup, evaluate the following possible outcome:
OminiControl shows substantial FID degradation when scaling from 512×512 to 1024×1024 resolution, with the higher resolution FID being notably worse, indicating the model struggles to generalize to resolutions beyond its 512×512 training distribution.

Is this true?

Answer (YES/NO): YES